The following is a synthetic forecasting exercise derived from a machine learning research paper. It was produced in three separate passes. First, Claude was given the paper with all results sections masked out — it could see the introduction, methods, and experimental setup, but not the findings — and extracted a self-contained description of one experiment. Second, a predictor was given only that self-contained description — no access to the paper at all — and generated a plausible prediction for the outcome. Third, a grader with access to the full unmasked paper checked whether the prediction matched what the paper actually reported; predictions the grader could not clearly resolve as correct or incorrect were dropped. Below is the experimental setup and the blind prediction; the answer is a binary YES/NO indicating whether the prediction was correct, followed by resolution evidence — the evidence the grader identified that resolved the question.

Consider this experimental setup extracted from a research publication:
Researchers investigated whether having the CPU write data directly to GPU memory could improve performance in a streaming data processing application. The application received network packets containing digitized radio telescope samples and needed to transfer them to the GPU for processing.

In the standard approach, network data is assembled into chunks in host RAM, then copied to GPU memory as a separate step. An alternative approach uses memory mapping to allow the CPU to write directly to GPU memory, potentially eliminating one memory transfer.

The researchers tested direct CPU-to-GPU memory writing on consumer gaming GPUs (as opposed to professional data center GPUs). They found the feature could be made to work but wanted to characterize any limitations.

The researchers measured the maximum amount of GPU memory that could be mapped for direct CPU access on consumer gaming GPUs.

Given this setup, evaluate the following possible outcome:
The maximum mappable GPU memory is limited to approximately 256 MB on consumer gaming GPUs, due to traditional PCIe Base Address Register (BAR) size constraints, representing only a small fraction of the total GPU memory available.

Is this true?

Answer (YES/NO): YES